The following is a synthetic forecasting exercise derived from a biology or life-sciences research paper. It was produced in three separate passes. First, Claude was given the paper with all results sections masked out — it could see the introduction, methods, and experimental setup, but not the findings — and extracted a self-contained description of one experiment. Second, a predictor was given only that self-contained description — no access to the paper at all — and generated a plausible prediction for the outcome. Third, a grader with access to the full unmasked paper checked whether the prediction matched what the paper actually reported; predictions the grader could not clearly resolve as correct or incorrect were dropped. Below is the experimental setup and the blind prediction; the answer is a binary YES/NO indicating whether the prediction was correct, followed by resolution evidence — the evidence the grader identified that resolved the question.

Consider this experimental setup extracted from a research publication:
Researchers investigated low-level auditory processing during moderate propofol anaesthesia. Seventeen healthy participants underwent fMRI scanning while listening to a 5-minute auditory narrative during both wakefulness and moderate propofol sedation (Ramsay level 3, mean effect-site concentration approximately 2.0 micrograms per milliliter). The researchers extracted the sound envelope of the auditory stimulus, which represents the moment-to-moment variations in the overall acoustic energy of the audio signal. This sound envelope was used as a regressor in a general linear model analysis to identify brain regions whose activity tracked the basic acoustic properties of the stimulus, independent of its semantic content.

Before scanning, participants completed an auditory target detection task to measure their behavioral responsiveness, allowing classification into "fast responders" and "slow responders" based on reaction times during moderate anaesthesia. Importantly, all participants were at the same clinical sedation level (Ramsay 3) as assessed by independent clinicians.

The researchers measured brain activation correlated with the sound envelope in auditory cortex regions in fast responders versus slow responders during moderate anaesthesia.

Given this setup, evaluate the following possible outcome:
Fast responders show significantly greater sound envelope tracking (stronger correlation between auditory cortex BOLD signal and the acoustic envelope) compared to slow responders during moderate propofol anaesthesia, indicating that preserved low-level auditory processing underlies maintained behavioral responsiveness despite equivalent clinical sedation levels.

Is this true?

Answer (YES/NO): NO